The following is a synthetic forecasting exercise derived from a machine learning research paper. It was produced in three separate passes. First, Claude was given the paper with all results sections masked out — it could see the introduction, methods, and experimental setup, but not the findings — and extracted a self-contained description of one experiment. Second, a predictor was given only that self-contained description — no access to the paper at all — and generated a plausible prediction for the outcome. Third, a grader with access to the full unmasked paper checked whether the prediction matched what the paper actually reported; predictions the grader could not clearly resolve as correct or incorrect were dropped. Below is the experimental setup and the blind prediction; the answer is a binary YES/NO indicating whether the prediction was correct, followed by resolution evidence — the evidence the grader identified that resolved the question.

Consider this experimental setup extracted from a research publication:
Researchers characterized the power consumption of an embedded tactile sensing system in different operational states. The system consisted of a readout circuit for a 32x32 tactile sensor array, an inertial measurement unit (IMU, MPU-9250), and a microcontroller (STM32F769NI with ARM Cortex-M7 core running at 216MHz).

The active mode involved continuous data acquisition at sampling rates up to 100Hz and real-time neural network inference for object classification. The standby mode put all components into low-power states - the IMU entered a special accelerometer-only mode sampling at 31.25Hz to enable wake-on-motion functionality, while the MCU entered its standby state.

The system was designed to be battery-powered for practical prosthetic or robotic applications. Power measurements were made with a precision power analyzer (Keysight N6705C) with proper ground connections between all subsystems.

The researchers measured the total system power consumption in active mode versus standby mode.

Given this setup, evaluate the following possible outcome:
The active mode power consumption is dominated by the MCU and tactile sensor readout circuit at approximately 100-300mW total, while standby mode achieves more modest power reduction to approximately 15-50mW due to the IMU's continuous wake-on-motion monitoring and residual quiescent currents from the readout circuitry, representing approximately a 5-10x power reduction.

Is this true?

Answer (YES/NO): NO